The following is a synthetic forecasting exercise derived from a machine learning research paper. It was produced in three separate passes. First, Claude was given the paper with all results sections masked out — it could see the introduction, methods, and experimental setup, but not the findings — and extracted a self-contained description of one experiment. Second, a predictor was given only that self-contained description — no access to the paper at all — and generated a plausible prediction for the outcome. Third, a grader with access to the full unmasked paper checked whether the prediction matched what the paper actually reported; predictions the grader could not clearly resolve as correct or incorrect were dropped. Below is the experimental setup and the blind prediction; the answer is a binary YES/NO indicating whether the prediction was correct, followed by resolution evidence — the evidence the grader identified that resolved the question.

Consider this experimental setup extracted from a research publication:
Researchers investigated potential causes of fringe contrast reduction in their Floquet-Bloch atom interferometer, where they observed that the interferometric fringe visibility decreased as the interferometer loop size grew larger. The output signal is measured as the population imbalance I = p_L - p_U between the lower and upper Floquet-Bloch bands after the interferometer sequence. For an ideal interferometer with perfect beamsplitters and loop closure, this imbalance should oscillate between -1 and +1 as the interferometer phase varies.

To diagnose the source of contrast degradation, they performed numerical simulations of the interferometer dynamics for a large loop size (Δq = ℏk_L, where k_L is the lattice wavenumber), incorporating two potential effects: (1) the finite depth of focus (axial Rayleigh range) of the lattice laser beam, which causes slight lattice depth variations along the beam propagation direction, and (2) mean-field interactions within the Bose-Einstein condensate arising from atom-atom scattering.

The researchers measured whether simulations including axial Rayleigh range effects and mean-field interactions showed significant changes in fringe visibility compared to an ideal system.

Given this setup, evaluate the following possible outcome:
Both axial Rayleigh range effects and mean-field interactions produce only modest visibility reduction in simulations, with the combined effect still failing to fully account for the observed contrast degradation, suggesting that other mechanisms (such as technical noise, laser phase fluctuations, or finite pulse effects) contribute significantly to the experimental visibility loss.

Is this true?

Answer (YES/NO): NO